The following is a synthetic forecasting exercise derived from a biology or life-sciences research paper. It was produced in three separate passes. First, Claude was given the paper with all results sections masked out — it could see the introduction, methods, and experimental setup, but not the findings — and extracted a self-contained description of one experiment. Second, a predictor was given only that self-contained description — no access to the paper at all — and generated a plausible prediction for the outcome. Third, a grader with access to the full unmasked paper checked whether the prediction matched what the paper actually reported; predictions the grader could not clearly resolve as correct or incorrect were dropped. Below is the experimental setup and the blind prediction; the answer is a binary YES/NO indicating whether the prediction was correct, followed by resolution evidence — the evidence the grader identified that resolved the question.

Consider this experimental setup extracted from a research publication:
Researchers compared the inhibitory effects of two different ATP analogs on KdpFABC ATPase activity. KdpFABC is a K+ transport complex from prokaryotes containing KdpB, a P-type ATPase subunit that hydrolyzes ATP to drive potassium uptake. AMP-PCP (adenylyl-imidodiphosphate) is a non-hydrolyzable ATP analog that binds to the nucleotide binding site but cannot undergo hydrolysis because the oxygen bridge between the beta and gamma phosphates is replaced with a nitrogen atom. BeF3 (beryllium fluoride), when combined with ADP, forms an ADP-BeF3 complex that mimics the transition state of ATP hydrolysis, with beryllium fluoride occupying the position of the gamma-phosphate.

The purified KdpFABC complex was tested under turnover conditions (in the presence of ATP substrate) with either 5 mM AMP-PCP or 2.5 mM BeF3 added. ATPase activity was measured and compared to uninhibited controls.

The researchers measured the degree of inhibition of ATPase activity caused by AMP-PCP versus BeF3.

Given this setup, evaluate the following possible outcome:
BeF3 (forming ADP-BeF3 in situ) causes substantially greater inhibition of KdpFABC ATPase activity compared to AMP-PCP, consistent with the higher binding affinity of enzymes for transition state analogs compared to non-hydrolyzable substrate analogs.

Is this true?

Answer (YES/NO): YES